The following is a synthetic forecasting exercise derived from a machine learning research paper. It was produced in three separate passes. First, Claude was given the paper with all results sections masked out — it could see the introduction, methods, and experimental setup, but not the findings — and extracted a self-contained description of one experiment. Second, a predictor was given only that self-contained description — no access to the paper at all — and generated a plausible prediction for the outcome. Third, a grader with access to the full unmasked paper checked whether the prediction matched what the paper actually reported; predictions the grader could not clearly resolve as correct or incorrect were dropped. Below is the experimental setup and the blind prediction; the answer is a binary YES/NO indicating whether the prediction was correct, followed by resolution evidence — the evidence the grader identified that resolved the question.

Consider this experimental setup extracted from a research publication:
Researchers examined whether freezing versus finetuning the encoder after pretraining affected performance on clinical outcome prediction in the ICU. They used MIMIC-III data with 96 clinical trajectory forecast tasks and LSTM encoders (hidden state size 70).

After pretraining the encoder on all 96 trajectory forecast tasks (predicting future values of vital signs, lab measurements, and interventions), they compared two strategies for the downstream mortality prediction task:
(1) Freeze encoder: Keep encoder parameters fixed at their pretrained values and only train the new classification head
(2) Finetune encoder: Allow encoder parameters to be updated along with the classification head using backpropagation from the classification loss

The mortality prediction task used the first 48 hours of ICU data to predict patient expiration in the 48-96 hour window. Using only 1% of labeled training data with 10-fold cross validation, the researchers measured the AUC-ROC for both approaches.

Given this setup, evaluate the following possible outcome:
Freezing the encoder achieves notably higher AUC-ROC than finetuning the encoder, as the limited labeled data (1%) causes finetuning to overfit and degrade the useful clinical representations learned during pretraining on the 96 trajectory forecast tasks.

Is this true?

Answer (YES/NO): NO